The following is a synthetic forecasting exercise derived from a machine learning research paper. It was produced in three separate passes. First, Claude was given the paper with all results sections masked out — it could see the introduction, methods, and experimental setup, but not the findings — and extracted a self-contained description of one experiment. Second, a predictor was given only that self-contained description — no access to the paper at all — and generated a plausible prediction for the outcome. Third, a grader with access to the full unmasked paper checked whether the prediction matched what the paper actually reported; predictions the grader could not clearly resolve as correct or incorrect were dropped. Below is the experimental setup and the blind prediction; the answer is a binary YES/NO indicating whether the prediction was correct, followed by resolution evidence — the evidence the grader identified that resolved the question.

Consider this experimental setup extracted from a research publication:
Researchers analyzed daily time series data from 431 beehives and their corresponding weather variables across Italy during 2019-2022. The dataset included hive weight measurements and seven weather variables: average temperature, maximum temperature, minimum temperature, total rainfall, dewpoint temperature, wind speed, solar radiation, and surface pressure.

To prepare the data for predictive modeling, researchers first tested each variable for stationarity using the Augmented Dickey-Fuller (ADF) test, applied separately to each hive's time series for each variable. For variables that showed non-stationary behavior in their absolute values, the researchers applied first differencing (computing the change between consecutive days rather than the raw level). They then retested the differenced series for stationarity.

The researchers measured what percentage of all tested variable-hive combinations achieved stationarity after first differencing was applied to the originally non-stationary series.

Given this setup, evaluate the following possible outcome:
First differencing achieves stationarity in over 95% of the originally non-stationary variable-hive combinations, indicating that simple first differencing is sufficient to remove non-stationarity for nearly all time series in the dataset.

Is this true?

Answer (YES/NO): YES